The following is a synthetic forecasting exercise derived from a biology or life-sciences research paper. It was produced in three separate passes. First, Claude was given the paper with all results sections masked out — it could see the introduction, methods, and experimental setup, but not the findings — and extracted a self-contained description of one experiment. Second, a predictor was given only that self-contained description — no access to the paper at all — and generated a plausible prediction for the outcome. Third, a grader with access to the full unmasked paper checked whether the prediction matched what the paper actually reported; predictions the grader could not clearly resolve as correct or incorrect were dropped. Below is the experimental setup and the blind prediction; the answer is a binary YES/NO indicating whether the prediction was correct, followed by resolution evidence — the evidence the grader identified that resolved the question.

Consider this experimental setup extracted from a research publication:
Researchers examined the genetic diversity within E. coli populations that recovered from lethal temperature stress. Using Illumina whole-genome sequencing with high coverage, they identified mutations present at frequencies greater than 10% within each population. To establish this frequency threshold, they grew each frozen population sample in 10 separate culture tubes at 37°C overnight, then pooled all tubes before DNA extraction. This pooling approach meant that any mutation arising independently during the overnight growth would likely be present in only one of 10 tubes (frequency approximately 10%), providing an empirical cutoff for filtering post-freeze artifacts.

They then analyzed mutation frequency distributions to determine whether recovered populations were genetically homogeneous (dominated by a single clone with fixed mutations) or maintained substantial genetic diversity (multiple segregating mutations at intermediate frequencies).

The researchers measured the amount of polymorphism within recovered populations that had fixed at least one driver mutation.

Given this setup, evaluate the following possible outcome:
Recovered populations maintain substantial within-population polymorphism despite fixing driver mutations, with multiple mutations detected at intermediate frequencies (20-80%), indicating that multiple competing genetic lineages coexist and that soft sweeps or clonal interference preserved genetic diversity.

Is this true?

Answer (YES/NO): YES